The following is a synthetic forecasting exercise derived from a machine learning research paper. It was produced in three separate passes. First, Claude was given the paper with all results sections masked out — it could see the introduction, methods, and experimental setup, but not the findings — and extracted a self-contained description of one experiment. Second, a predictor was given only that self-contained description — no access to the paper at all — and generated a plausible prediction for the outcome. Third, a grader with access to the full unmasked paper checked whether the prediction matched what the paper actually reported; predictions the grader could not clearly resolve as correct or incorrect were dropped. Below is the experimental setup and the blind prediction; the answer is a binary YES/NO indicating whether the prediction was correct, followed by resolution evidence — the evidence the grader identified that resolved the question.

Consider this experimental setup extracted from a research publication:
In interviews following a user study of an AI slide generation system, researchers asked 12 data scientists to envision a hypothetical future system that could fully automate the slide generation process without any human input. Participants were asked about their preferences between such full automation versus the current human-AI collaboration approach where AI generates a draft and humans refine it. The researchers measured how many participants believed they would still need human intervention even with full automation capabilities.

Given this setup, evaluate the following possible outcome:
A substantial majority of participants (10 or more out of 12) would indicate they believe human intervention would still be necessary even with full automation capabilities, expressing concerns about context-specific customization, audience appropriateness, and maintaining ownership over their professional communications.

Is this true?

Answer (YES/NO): YES